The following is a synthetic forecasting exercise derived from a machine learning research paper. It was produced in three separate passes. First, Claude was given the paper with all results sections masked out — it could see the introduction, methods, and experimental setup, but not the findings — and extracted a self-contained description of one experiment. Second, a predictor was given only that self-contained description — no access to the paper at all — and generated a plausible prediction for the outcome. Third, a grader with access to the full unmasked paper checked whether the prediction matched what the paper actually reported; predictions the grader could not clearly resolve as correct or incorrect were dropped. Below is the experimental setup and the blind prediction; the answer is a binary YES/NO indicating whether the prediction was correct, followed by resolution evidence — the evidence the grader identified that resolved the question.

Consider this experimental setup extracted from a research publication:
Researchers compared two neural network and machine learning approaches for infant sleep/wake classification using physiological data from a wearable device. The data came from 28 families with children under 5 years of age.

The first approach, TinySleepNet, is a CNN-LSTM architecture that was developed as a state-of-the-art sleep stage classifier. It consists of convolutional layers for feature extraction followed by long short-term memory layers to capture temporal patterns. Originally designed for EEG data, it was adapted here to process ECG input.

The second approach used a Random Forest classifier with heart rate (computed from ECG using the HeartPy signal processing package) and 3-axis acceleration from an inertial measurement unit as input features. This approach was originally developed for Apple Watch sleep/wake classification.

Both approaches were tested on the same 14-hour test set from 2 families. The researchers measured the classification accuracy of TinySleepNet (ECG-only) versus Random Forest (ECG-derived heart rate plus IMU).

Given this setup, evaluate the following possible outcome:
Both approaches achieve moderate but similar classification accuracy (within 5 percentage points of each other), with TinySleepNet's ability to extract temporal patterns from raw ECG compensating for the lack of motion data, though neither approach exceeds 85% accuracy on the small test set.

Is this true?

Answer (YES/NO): NO